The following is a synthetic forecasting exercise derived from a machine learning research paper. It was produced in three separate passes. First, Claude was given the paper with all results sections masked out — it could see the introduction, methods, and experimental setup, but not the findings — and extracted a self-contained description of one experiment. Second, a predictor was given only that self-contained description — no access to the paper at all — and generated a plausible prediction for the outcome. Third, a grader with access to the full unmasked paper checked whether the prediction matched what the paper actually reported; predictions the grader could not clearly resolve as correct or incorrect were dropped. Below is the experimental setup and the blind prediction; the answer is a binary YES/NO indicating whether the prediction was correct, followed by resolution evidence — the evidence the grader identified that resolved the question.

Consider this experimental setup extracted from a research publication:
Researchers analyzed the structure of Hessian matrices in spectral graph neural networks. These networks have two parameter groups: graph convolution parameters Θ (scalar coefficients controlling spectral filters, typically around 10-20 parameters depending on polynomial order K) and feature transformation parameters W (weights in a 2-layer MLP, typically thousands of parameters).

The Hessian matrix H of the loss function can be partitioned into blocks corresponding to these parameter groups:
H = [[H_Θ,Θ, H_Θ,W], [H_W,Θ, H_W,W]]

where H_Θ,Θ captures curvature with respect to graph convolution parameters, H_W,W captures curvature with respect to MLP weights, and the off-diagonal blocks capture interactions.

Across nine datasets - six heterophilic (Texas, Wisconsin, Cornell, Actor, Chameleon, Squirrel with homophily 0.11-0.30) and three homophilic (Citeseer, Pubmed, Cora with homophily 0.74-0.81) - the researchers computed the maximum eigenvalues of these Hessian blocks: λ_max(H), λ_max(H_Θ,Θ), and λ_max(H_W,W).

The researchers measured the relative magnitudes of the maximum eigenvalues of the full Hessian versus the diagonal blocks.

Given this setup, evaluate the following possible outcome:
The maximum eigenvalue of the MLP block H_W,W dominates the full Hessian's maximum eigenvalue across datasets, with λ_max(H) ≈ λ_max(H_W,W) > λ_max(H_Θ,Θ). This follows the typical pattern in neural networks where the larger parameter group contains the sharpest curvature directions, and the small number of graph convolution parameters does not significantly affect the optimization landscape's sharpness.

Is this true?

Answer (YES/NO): NO